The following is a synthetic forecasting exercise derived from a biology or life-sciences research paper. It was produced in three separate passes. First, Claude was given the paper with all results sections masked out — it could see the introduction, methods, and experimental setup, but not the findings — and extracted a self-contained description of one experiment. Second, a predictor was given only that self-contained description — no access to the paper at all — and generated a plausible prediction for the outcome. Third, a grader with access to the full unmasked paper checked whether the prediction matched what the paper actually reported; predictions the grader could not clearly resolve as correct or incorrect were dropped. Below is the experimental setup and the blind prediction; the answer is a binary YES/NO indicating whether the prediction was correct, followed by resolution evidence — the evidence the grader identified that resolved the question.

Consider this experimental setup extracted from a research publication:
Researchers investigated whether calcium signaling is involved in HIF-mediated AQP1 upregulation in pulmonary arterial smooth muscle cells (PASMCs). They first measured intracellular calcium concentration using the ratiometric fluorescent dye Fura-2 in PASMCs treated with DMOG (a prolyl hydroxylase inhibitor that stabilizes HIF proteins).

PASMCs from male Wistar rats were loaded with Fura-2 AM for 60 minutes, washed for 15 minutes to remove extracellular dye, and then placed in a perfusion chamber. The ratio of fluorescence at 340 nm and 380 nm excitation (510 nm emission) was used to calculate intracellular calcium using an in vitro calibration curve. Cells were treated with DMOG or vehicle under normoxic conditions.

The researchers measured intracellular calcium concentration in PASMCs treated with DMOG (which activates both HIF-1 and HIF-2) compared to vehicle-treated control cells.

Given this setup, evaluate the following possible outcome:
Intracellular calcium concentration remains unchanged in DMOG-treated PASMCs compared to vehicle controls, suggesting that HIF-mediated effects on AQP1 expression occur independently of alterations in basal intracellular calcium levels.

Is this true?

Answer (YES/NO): NO